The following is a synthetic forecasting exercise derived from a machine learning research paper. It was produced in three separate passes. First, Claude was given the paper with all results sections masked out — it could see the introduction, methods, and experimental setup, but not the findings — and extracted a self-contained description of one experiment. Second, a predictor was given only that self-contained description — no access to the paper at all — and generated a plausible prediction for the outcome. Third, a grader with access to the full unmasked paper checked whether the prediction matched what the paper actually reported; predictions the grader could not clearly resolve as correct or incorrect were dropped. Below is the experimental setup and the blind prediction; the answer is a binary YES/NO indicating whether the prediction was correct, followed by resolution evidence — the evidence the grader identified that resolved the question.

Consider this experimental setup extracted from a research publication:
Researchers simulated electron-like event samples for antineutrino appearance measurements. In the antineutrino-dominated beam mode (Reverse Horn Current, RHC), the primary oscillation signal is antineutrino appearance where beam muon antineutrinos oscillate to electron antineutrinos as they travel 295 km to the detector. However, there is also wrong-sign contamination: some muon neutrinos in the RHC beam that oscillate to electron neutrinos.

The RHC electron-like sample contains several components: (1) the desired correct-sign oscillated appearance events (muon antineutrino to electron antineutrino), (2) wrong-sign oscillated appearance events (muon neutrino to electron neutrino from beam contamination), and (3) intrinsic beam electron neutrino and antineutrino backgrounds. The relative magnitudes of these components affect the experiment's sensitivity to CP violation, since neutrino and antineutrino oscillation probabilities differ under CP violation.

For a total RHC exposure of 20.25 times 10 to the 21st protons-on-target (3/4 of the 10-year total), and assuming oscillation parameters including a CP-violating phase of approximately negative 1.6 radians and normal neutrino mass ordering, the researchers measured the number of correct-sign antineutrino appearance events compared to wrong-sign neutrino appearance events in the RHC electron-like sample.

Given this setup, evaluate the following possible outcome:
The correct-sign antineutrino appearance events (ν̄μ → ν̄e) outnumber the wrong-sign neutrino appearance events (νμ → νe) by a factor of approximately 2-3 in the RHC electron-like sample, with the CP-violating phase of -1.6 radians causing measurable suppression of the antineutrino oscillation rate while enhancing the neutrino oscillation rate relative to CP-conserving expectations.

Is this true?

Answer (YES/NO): NO